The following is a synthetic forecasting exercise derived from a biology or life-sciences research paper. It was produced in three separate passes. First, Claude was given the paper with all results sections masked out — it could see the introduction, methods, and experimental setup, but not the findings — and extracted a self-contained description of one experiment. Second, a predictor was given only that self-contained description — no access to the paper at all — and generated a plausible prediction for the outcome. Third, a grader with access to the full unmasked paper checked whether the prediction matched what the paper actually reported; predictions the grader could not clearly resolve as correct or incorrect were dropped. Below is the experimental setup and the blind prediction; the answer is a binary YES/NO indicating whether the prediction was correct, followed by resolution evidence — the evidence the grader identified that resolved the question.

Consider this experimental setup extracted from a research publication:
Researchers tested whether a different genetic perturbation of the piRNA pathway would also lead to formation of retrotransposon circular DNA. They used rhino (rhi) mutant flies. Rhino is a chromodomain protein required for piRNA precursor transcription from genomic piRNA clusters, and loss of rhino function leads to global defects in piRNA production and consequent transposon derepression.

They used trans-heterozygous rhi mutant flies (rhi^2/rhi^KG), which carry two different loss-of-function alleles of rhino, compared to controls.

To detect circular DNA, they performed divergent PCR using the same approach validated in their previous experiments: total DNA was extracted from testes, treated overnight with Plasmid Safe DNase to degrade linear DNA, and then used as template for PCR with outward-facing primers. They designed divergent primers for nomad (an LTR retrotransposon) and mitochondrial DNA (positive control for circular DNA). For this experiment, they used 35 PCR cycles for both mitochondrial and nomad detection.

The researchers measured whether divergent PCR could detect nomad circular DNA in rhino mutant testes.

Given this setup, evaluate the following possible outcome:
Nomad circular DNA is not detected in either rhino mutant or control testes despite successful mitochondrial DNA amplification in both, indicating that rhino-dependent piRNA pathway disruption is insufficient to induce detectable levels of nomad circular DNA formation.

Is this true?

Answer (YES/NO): NO